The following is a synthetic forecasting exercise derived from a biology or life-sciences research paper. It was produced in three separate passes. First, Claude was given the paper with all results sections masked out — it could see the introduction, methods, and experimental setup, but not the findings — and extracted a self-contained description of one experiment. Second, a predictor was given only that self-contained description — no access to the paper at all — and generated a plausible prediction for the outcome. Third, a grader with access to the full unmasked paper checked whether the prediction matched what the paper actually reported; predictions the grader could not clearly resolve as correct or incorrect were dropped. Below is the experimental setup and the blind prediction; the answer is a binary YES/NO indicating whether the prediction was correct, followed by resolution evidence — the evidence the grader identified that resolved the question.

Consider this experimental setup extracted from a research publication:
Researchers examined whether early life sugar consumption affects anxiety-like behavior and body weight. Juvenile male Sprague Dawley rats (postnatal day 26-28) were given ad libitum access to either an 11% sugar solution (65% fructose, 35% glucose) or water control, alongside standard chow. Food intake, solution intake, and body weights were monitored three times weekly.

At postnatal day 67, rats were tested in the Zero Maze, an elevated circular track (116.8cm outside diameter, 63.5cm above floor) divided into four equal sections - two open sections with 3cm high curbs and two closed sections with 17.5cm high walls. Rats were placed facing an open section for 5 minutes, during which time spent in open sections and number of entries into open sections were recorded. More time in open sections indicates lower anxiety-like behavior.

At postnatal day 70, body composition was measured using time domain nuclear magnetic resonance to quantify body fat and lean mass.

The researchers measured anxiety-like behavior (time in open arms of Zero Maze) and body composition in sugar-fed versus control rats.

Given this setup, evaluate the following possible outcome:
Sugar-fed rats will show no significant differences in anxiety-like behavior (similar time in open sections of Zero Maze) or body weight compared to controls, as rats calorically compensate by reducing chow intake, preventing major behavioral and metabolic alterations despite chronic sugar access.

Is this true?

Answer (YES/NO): YES